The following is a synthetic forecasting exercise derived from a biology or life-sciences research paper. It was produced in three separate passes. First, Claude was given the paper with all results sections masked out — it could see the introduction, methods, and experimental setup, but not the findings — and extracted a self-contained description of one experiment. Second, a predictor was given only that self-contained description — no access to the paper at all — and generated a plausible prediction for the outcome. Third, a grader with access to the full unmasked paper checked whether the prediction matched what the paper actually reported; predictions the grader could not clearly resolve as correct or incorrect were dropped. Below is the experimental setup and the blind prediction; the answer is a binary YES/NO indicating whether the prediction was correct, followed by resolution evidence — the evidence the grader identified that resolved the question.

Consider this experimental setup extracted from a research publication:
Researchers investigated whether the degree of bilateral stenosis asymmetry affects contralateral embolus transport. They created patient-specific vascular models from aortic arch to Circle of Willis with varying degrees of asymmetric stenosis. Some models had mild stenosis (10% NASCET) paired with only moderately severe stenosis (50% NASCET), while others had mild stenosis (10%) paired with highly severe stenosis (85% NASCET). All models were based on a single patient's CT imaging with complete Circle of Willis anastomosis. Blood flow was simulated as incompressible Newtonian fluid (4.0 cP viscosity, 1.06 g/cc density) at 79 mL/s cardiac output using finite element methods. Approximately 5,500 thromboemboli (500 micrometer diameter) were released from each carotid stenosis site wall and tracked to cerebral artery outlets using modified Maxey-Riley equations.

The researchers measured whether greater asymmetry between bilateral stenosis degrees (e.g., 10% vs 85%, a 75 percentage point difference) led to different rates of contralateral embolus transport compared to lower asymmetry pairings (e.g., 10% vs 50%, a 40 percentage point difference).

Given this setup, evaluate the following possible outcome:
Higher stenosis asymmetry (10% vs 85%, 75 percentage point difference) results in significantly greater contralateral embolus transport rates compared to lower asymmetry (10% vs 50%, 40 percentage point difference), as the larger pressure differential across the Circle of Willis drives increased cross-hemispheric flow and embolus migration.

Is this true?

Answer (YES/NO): YES